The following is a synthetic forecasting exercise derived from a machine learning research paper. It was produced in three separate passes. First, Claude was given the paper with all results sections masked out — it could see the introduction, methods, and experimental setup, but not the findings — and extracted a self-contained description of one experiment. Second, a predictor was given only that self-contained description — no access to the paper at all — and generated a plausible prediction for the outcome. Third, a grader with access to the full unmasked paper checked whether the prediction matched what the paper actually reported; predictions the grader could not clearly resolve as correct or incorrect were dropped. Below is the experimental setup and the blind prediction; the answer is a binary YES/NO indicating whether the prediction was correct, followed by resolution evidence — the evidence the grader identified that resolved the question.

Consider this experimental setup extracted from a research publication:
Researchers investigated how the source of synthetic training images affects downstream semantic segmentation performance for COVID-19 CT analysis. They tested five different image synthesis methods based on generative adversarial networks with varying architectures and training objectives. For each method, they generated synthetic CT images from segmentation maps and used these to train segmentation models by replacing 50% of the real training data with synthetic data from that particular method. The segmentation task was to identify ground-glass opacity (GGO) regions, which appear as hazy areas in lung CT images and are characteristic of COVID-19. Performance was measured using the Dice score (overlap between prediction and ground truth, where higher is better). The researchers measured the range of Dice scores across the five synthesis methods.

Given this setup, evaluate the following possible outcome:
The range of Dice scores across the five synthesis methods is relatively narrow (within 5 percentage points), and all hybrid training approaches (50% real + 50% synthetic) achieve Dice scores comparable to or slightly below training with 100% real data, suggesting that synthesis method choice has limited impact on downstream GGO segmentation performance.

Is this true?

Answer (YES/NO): NO